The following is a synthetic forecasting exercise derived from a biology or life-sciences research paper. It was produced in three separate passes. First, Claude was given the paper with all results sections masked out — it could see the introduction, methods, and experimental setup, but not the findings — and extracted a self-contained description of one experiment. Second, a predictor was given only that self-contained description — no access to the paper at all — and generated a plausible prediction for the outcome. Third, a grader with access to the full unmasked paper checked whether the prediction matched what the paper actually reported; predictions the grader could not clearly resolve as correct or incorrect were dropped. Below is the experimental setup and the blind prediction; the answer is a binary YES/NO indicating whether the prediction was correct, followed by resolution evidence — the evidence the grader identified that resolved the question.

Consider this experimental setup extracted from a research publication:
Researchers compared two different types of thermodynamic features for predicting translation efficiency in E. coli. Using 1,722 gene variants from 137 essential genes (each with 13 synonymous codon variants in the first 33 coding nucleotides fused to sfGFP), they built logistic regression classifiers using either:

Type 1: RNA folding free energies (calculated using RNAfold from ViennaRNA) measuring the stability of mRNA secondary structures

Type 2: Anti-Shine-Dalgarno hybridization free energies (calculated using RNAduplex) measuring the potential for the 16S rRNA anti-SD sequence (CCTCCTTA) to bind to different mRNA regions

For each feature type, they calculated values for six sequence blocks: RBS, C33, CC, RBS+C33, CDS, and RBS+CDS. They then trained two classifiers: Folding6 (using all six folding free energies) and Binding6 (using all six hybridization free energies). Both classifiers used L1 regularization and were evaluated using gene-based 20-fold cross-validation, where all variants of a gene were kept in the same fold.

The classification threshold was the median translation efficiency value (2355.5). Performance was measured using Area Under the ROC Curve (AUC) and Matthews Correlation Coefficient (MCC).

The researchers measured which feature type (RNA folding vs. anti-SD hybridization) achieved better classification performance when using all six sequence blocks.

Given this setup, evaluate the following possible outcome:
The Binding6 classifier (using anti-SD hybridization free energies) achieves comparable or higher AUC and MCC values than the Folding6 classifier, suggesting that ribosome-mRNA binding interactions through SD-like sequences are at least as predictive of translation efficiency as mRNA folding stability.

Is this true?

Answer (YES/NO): NO